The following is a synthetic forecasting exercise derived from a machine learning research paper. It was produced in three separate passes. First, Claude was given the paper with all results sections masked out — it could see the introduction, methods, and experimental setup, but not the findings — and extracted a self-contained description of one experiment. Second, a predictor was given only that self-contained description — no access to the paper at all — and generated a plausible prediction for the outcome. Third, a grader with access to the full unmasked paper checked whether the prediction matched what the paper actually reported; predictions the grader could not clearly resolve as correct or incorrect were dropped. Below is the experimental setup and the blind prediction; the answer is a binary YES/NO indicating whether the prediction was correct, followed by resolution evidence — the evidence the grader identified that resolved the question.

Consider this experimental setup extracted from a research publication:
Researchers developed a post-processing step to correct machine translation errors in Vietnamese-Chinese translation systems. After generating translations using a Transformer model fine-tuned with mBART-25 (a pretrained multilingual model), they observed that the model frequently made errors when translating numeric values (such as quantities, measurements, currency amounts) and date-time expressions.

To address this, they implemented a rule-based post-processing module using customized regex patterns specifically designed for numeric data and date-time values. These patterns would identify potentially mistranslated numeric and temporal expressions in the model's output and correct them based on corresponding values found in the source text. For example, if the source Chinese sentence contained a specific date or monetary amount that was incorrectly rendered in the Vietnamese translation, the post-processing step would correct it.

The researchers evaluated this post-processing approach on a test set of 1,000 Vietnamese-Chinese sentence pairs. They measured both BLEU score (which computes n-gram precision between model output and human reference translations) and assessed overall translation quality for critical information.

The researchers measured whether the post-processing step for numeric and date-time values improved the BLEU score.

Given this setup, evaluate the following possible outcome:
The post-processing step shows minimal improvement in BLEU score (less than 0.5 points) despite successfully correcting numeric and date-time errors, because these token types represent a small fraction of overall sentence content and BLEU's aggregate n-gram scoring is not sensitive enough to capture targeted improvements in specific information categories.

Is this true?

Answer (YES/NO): NO